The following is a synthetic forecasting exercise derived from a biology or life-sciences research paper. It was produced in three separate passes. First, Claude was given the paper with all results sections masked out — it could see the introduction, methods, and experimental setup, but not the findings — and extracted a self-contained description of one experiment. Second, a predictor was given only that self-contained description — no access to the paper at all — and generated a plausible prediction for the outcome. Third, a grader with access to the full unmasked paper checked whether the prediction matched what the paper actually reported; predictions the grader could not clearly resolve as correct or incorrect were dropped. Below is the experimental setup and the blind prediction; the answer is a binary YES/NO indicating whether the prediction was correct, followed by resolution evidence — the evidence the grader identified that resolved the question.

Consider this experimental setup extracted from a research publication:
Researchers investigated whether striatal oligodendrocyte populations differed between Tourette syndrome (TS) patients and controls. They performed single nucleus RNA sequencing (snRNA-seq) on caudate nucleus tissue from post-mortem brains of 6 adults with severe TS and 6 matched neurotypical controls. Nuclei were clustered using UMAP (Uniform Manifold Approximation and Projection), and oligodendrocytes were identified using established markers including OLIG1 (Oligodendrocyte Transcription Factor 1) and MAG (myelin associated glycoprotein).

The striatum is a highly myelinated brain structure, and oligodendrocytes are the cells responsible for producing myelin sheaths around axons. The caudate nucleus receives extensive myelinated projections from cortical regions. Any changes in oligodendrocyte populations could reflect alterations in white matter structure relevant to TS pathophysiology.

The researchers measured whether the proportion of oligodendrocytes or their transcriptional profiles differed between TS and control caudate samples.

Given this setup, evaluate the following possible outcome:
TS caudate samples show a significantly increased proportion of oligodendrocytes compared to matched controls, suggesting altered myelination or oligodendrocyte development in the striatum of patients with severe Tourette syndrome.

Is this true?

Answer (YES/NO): NO